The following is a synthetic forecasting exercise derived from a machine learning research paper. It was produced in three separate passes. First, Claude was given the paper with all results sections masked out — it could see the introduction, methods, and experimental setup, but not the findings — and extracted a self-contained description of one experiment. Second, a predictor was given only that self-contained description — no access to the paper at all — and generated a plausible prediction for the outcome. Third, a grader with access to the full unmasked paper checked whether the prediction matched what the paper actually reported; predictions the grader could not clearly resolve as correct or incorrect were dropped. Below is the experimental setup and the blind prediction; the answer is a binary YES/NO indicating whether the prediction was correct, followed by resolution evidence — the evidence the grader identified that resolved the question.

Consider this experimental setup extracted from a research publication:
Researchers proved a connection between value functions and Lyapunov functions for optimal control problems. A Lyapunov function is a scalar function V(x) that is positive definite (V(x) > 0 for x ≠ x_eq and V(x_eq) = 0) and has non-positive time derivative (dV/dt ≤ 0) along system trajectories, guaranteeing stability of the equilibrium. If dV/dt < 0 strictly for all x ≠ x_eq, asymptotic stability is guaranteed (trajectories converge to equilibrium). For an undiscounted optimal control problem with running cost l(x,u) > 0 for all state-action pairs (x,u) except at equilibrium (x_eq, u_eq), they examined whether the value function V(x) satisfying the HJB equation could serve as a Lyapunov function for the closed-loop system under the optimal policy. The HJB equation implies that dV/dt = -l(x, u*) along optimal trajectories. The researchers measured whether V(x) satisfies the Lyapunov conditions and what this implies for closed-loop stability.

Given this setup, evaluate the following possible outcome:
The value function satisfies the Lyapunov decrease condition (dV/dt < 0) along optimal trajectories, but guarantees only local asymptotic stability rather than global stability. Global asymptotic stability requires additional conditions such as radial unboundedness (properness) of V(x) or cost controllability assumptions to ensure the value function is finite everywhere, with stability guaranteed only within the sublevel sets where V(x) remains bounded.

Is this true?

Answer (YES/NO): NO